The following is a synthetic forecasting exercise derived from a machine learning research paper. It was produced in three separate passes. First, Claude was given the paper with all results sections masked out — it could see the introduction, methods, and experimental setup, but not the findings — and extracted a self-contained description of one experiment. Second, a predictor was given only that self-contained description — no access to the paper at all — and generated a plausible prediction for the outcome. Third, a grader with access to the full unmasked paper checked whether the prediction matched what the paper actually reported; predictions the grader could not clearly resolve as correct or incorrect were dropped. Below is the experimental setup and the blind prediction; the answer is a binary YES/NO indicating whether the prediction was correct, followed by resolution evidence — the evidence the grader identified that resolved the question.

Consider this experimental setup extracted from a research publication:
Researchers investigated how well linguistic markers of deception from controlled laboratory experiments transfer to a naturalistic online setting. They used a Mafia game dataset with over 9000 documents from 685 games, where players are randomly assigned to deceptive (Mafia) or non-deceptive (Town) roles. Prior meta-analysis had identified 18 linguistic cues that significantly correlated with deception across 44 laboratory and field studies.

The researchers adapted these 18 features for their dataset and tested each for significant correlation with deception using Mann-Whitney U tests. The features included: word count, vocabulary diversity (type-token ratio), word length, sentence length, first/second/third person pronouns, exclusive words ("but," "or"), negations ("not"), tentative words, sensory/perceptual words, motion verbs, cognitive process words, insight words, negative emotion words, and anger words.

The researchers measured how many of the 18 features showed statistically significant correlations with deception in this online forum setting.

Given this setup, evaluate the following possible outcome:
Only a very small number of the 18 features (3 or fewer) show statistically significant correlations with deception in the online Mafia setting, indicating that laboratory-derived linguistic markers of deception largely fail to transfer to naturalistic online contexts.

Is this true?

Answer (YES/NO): NO